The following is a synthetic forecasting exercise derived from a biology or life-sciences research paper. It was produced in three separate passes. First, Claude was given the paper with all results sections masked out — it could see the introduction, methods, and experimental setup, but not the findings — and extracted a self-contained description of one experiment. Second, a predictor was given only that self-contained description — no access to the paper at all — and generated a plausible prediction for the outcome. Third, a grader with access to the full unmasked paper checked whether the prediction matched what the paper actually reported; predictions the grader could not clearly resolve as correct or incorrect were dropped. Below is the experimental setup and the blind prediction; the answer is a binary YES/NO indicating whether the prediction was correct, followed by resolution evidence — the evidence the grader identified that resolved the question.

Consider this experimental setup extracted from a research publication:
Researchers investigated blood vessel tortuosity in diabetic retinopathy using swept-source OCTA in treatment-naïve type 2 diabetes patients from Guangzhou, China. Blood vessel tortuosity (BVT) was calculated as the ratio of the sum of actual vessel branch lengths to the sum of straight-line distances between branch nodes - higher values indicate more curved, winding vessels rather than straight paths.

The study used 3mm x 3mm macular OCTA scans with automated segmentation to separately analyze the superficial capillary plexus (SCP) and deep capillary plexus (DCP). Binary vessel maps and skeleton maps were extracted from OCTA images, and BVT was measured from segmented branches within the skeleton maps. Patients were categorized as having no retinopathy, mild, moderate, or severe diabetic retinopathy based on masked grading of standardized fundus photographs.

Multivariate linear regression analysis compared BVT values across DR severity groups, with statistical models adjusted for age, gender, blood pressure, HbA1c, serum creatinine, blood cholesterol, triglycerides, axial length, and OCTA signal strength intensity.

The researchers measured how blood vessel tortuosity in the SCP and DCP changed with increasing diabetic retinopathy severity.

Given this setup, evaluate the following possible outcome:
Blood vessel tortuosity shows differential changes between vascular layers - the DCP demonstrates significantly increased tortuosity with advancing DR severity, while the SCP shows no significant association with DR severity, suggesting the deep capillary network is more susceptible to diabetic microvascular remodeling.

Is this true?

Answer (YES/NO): NO